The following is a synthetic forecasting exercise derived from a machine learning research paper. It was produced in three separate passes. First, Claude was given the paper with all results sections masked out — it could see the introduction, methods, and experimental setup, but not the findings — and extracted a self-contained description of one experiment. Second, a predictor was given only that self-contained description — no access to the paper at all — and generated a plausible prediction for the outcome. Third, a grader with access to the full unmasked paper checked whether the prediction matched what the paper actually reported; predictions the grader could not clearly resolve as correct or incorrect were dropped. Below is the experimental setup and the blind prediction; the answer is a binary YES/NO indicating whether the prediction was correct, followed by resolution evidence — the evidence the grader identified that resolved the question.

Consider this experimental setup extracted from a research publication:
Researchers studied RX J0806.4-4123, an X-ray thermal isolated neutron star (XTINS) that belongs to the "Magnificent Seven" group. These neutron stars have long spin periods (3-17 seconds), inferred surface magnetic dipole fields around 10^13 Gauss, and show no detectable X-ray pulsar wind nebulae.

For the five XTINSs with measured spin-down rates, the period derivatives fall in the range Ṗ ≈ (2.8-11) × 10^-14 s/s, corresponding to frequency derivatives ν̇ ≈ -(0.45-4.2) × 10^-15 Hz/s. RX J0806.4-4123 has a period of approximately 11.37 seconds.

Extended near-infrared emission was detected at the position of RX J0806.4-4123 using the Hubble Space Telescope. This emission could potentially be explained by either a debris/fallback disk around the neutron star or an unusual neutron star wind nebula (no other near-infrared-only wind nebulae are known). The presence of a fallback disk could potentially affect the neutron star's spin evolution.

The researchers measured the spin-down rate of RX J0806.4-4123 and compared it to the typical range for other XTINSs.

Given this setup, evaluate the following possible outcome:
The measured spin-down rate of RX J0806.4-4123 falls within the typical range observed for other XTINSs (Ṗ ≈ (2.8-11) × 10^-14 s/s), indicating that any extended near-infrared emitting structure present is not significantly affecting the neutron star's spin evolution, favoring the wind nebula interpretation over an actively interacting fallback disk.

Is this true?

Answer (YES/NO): NO